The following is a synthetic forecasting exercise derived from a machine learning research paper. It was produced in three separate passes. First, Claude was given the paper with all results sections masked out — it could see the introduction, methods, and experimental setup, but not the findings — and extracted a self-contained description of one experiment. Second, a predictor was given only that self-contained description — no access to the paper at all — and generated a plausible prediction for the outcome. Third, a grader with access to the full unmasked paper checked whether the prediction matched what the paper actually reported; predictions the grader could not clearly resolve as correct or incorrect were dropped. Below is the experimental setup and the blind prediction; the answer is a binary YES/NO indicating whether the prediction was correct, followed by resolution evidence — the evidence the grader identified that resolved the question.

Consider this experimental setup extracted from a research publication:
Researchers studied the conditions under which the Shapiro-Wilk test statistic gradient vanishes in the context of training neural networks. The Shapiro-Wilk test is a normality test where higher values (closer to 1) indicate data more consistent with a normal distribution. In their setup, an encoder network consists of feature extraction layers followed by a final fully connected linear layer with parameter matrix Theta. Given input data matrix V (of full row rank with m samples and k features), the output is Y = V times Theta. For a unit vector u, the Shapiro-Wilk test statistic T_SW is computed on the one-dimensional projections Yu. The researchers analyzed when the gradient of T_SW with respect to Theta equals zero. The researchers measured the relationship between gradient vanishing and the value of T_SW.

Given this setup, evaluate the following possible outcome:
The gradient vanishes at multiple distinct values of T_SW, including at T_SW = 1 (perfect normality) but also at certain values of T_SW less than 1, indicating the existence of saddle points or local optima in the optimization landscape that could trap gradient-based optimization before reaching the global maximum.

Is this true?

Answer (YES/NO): NO